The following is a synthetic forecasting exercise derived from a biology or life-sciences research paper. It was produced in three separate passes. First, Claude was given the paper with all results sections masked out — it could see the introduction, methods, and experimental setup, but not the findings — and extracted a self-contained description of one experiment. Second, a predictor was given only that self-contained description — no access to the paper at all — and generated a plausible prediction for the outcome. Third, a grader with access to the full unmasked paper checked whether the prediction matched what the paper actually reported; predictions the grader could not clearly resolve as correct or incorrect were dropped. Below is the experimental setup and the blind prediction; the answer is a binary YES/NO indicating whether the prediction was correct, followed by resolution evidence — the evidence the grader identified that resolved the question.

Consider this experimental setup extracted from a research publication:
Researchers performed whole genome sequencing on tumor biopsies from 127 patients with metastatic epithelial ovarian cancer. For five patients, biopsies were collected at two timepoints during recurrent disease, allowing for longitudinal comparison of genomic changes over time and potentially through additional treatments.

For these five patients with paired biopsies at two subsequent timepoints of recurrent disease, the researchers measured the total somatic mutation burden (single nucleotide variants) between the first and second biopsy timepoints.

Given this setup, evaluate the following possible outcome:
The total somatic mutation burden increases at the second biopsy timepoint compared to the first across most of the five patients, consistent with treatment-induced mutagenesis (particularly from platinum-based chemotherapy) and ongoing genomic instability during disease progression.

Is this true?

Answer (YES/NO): NO